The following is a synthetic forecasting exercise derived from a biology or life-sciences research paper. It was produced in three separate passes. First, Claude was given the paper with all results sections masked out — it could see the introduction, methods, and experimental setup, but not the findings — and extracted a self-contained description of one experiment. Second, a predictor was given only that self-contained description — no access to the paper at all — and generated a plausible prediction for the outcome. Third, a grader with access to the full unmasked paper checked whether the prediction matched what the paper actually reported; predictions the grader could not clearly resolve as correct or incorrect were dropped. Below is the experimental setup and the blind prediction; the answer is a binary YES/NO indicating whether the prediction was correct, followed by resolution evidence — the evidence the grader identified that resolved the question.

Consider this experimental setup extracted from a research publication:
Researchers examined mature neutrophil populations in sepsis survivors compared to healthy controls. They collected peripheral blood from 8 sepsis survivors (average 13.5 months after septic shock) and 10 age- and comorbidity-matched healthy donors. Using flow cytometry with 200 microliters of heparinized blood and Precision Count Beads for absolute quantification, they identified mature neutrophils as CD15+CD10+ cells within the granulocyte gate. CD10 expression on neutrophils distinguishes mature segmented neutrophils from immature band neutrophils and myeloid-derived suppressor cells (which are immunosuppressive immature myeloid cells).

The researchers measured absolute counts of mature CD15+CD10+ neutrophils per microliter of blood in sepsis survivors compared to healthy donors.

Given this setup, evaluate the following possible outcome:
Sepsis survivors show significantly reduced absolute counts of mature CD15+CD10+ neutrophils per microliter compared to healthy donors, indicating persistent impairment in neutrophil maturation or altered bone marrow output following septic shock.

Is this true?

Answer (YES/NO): NO